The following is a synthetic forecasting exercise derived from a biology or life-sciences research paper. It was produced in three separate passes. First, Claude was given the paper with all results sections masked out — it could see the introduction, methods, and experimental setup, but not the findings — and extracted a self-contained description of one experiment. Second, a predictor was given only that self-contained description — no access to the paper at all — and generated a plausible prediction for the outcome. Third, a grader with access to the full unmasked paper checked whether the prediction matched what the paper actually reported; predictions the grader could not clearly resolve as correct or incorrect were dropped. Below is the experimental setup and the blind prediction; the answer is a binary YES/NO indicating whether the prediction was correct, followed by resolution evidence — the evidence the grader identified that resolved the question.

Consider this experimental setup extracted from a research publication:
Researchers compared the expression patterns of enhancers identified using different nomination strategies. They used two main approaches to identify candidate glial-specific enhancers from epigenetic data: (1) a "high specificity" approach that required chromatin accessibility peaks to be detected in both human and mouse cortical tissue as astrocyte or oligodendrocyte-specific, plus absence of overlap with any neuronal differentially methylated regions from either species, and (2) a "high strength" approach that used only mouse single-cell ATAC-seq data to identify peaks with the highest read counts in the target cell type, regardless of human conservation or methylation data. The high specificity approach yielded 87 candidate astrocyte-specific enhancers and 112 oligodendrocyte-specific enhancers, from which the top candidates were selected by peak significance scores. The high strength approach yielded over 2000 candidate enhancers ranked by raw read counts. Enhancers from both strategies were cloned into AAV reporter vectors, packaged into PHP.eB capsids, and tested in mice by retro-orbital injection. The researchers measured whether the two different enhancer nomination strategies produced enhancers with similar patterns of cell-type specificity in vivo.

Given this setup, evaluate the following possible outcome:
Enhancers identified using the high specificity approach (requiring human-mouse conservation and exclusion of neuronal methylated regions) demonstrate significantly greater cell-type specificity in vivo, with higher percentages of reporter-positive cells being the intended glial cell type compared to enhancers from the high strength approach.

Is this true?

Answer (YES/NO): NO